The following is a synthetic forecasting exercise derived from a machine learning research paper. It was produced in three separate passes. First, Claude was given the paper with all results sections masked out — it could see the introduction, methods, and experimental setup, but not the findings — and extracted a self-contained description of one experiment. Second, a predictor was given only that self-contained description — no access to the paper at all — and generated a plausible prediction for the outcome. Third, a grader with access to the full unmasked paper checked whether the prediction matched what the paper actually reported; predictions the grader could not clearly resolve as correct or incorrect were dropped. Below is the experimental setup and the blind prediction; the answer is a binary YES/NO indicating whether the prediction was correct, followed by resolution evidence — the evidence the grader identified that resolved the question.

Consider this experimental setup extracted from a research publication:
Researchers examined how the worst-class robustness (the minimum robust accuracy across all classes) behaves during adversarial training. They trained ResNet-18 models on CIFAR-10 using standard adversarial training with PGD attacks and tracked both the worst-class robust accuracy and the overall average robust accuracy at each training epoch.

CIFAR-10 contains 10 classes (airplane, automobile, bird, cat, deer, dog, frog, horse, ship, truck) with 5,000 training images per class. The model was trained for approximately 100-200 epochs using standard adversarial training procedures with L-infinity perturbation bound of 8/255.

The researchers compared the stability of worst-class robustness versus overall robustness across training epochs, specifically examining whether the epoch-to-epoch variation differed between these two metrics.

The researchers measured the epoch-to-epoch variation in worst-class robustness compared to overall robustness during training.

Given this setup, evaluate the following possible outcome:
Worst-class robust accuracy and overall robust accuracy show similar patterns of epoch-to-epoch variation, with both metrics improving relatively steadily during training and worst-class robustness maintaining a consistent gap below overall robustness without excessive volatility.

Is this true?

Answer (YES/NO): NO